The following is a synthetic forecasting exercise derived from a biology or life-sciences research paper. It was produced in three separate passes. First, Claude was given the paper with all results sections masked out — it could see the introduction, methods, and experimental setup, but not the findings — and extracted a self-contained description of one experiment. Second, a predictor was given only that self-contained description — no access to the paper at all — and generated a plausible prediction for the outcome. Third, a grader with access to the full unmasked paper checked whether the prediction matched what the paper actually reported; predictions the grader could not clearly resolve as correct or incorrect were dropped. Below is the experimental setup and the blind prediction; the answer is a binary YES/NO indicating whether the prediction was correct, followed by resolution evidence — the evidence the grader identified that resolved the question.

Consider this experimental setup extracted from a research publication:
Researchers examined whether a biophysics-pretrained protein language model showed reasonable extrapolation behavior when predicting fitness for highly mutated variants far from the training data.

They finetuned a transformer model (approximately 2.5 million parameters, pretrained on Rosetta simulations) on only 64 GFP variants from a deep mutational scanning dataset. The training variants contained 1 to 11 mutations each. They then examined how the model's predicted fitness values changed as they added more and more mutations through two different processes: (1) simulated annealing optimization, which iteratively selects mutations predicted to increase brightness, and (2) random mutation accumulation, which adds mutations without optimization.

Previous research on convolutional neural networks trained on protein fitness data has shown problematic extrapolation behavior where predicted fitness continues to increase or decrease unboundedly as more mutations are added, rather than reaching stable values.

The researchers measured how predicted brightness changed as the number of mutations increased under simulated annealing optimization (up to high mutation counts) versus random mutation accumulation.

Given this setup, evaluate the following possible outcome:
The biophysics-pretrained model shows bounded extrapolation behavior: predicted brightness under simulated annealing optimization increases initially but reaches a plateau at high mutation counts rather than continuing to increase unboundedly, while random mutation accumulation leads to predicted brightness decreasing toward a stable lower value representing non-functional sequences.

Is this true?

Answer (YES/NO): YES